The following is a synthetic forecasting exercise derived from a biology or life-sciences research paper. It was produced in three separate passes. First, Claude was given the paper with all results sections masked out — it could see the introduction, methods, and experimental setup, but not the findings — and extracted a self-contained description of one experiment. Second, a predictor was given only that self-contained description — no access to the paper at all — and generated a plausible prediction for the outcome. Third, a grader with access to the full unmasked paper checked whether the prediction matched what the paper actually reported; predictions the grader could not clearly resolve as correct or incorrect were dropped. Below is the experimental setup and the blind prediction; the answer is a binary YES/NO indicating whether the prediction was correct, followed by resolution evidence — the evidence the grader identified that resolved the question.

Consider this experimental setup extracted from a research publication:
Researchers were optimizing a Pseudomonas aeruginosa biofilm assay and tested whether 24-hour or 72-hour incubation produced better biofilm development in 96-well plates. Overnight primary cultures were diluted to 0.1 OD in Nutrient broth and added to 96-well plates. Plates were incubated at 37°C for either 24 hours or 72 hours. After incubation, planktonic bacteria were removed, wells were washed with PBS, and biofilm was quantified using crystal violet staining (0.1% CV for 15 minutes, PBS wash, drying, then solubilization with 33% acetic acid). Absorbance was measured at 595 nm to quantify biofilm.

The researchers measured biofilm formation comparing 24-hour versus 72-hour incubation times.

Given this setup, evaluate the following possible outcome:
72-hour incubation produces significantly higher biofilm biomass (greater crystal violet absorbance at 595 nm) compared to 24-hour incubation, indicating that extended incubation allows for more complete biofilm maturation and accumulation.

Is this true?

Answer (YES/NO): YES